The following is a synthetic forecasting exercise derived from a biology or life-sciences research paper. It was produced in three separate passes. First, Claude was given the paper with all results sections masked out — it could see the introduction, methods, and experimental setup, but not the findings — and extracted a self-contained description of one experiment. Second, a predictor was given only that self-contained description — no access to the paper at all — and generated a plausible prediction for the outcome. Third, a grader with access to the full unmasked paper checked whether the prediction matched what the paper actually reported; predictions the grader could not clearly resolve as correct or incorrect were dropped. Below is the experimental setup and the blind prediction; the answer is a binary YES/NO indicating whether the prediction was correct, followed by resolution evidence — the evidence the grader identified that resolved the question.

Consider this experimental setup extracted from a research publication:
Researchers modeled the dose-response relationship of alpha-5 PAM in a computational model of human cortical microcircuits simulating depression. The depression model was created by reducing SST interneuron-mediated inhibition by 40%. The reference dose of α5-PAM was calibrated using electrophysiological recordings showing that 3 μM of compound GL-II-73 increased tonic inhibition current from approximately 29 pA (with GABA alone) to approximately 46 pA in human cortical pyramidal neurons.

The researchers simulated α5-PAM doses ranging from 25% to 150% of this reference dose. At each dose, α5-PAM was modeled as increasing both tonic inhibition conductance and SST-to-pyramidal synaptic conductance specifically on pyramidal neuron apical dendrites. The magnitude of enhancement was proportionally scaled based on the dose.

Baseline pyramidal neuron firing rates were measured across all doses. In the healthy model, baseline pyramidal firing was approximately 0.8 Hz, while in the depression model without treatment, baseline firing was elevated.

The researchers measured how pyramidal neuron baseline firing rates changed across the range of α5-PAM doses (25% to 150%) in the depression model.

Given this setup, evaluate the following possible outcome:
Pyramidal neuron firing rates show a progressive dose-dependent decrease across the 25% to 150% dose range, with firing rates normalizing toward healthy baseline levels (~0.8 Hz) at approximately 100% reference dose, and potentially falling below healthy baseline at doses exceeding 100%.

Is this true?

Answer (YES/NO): YES